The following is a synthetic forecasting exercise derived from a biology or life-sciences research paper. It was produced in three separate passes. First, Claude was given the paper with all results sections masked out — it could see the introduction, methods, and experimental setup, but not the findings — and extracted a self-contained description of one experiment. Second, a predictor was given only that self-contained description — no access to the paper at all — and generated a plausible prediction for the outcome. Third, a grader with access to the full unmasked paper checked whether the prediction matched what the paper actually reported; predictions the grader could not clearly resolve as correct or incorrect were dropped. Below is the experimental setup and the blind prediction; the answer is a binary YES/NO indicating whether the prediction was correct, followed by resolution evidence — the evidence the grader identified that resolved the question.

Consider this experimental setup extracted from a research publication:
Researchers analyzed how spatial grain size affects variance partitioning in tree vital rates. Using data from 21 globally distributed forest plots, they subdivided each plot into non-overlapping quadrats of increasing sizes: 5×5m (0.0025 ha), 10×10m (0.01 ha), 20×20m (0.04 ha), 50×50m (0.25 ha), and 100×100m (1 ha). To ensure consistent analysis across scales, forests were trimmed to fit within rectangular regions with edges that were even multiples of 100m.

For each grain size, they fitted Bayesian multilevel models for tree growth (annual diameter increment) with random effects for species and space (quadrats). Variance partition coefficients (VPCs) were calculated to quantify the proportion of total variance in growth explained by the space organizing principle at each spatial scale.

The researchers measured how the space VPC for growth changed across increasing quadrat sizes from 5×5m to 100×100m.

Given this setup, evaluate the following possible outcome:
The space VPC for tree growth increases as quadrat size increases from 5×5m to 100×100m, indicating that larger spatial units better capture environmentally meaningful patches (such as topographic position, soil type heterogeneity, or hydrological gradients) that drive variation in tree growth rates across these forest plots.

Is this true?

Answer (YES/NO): NO